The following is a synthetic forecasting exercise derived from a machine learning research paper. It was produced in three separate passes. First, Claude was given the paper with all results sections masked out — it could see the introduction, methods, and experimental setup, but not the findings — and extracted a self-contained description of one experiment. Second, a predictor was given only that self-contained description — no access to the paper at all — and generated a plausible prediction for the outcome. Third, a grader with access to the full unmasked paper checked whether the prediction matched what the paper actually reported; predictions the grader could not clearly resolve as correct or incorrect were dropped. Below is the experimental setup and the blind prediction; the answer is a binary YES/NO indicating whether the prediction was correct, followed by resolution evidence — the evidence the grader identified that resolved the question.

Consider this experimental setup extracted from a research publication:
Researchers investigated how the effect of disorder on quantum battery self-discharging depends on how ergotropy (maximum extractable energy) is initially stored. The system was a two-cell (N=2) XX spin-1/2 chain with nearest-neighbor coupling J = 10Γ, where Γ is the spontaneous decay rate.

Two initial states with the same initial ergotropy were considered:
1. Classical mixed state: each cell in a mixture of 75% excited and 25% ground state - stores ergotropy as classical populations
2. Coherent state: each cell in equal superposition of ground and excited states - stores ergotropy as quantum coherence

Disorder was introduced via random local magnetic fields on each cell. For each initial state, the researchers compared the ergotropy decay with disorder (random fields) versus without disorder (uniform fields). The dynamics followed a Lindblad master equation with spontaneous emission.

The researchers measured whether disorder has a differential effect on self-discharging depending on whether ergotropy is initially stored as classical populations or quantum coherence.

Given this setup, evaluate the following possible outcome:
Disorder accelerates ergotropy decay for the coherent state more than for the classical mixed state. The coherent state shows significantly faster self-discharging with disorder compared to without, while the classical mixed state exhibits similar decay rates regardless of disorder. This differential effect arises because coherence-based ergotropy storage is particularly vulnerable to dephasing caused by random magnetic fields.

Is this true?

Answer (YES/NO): NO